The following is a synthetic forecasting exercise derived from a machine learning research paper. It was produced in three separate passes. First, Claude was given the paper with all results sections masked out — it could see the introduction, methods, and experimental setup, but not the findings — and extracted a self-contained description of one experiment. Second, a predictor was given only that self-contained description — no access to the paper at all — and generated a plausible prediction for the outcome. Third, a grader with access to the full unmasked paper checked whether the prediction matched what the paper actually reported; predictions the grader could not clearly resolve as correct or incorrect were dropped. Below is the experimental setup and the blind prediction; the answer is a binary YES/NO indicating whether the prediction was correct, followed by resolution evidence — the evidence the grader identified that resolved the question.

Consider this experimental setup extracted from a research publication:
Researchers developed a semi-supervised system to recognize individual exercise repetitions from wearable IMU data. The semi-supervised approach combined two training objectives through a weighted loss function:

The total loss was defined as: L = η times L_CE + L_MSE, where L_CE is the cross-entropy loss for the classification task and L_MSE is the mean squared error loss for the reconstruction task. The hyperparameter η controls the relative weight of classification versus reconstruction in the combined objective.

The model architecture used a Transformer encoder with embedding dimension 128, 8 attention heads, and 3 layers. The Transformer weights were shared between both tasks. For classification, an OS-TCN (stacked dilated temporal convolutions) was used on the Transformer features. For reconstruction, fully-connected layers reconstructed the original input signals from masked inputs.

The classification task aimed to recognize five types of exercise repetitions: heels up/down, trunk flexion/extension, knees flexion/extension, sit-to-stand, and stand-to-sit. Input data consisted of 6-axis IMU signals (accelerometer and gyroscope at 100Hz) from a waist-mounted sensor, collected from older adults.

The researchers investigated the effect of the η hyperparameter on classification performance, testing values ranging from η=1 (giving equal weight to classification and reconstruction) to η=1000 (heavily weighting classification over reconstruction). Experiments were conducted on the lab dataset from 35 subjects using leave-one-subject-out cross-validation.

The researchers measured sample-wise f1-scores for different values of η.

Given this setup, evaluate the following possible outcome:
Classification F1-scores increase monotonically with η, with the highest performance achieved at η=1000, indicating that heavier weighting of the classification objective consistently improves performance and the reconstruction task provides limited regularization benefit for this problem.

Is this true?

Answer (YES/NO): NO